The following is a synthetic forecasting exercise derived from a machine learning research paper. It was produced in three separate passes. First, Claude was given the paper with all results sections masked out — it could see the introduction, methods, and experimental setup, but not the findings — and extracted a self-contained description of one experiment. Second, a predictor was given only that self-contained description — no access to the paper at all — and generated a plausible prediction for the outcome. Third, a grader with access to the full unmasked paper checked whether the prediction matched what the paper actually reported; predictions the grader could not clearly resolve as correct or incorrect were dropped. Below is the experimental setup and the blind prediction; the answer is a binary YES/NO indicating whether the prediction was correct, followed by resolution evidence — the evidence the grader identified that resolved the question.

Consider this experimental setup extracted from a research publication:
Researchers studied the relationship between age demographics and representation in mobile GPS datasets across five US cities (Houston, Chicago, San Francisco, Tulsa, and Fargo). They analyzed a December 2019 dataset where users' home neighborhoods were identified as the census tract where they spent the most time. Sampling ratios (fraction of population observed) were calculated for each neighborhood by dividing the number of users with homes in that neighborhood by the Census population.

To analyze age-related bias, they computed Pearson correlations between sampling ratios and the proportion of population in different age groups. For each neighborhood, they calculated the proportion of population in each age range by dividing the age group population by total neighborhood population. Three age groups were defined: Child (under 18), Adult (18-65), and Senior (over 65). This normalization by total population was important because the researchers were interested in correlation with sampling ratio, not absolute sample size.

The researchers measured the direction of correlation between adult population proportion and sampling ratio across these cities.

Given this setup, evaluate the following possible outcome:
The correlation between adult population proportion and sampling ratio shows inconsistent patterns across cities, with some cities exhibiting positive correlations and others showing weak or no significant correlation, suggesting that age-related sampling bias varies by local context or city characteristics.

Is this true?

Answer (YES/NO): NO